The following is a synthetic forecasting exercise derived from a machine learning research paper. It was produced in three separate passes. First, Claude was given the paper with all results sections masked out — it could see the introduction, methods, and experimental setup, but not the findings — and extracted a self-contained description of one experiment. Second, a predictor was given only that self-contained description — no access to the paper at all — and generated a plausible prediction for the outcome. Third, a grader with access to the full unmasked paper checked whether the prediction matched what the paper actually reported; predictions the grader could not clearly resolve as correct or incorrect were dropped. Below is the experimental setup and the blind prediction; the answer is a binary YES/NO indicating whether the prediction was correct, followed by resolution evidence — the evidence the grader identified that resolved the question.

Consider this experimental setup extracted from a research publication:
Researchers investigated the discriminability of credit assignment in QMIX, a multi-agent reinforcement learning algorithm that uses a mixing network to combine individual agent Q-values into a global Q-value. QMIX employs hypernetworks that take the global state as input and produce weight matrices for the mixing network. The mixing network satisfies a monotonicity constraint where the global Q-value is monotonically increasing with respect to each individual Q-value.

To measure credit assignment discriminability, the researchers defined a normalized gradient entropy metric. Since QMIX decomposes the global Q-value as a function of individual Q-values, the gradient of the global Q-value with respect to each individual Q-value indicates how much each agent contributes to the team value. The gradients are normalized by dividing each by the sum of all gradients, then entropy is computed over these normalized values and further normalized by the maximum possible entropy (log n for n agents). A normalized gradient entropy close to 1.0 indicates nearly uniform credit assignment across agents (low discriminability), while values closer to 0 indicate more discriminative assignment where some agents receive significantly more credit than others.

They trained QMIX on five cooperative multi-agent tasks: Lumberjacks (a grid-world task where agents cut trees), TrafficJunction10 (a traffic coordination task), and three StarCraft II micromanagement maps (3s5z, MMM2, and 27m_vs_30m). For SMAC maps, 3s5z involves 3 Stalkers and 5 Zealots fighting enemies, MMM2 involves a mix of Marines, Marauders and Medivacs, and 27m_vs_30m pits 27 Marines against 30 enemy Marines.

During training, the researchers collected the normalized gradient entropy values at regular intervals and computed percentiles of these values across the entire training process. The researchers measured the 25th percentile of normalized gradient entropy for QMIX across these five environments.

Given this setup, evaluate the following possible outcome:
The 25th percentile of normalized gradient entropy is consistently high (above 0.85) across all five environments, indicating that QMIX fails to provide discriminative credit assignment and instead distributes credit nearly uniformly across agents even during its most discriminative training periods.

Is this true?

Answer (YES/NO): YES